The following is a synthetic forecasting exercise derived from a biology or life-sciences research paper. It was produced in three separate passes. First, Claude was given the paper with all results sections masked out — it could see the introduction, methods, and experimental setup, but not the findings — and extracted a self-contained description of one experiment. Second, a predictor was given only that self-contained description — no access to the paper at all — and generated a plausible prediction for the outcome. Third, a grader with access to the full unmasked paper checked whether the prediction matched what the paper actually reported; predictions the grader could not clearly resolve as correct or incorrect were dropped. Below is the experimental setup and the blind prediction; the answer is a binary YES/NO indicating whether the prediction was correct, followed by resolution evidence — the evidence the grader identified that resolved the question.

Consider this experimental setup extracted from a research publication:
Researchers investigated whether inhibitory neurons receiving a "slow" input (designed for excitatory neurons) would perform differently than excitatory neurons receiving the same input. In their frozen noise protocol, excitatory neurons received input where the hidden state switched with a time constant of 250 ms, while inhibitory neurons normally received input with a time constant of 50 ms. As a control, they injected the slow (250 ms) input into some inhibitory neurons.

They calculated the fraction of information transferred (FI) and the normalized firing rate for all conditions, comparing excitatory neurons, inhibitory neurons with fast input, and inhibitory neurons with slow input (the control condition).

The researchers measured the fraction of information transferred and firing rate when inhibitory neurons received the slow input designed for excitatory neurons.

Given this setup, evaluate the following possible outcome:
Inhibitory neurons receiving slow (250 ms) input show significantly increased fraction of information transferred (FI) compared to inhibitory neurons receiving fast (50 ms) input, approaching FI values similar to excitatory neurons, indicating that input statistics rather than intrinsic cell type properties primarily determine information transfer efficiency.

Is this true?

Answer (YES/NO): NO